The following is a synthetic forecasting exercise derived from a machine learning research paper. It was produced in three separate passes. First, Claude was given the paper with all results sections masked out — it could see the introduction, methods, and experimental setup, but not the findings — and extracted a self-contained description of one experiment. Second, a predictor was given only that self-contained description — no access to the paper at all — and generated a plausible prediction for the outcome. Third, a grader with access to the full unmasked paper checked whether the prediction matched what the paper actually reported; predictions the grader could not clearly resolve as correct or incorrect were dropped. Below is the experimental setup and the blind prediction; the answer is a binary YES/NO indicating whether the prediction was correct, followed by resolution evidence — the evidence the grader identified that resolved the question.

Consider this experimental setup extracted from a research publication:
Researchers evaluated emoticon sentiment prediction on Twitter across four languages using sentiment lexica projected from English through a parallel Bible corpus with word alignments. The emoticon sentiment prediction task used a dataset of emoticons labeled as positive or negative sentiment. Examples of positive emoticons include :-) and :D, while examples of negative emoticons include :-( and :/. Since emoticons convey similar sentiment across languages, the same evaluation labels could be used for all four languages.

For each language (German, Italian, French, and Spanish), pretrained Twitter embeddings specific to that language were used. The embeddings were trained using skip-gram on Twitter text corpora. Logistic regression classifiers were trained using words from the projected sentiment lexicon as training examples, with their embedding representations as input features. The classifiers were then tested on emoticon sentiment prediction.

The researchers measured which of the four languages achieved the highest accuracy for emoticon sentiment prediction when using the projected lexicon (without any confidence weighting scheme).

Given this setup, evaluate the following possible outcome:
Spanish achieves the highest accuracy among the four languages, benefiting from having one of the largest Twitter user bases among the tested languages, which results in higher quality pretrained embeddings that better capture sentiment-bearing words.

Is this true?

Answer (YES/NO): NO